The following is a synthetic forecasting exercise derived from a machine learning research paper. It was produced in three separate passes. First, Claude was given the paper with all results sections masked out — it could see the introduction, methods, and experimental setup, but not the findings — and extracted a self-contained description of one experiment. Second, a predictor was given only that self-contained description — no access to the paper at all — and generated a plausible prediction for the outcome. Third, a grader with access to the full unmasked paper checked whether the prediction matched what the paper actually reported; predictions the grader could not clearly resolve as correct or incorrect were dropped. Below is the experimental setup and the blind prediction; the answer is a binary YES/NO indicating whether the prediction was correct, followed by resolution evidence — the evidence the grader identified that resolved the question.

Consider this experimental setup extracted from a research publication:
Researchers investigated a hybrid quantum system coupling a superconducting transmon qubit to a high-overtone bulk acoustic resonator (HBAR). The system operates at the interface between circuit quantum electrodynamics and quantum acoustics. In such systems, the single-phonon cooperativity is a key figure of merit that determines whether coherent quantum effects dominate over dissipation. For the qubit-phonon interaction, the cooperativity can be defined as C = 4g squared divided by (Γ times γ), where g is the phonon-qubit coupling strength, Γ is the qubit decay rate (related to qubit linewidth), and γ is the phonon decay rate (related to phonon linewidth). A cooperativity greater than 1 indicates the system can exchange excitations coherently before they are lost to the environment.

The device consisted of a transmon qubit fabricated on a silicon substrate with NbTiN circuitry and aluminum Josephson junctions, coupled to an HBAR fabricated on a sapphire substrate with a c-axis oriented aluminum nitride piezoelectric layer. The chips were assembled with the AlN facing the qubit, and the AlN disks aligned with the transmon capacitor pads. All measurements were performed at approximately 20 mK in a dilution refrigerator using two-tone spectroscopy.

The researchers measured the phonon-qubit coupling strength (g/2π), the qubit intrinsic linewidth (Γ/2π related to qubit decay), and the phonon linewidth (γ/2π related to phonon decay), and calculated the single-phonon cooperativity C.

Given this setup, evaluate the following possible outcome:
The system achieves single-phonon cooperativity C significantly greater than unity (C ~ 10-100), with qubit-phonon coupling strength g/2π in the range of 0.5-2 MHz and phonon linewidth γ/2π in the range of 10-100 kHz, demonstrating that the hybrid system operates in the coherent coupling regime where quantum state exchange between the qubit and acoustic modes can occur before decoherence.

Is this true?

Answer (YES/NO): NO